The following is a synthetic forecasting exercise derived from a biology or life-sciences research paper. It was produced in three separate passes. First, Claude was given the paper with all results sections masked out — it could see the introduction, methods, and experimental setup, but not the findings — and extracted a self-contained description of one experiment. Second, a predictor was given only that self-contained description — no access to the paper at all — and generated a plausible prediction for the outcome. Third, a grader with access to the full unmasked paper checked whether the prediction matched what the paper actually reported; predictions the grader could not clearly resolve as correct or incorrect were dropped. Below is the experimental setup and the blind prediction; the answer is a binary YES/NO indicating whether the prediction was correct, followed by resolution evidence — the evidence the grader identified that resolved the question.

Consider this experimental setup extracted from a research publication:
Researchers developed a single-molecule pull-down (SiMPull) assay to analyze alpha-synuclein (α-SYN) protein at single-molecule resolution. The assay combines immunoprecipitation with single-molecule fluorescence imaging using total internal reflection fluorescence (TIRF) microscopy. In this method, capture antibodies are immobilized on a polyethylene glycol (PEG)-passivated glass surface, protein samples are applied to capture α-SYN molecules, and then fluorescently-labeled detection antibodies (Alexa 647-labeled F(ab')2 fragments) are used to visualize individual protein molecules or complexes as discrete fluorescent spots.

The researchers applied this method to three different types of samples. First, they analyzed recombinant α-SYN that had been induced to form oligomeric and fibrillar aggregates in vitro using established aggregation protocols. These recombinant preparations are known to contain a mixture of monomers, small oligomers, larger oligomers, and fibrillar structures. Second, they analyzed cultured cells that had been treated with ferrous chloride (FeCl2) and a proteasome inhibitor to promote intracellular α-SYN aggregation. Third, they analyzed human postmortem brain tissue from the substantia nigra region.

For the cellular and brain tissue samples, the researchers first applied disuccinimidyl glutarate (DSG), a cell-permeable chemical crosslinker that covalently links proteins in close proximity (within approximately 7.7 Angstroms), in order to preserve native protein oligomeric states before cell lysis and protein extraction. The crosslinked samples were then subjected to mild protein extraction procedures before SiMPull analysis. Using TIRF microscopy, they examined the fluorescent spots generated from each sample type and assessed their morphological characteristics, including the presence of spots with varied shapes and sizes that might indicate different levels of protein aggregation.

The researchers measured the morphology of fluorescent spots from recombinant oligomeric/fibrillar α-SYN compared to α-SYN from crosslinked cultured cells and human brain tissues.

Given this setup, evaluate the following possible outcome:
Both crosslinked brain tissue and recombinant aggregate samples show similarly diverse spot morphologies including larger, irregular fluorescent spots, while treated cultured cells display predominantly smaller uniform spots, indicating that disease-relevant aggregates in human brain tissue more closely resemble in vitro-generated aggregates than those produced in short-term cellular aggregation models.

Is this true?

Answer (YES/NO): NO